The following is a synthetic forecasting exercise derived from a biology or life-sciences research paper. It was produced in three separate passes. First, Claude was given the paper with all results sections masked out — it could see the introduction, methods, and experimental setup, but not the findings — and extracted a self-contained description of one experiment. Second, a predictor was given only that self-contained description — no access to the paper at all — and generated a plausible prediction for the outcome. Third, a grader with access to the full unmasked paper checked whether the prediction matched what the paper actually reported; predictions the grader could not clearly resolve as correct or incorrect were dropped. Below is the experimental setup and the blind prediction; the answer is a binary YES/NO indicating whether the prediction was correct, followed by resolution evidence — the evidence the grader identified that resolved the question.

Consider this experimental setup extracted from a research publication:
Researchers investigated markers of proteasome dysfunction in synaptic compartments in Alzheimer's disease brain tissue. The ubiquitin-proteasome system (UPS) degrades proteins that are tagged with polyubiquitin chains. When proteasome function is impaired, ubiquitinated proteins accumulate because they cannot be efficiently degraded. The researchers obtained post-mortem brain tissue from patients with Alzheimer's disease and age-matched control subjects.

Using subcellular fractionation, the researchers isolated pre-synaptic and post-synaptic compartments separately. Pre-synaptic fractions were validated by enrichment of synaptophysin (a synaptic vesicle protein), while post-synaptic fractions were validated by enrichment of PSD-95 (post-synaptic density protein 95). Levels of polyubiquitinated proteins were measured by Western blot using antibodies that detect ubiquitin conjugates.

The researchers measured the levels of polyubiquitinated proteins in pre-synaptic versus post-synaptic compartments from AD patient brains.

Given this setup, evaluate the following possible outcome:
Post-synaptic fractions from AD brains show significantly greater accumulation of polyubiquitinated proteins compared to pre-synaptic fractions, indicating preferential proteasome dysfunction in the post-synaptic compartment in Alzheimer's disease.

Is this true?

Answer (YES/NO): YES